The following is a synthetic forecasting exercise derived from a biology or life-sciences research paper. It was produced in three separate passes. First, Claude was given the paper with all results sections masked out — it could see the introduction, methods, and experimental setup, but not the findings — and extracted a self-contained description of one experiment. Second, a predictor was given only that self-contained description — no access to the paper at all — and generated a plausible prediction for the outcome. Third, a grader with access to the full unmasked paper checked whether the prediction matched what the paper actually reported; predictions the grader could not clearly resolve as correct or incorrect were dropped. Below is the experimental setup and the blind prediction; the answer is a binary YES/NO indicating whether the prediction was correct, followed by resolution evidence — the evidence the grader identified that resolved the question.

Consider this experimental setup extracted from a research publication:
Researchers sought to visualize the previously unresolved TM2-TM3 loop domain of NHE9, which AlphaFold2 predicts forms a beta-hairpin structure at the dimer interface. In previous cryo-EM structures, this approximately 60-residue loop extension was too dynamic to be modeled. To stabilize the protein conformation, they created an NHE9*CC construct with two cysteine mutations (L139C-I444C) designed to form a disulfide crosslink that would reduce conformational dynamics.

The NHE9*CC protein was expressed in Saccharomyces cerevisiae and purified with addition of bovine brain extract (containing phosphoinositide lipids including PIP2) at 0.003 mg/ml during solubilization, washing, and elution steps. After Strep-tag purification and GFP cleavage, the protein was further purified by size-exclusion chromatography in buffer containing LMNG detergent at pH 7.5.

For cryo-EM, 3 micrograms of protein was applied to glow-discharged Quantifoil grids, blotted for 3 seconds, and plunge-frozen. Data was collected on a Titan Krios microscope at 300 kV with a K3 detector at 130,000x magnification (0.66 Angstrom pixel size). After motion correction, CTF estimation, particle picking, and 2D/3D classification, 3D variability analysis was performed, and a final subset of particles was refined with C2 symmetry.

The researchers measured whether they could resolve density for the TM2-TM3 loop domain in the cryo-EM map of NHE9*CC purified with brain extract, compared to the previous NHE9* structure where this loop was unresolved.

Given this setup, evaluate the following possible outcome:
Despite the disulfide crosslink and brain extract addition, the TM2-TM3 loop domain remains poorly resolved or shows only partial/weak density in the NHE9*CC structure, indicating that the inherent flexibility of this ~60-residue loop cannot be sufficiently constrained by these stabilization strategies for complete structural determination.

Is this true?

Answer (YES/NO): YES